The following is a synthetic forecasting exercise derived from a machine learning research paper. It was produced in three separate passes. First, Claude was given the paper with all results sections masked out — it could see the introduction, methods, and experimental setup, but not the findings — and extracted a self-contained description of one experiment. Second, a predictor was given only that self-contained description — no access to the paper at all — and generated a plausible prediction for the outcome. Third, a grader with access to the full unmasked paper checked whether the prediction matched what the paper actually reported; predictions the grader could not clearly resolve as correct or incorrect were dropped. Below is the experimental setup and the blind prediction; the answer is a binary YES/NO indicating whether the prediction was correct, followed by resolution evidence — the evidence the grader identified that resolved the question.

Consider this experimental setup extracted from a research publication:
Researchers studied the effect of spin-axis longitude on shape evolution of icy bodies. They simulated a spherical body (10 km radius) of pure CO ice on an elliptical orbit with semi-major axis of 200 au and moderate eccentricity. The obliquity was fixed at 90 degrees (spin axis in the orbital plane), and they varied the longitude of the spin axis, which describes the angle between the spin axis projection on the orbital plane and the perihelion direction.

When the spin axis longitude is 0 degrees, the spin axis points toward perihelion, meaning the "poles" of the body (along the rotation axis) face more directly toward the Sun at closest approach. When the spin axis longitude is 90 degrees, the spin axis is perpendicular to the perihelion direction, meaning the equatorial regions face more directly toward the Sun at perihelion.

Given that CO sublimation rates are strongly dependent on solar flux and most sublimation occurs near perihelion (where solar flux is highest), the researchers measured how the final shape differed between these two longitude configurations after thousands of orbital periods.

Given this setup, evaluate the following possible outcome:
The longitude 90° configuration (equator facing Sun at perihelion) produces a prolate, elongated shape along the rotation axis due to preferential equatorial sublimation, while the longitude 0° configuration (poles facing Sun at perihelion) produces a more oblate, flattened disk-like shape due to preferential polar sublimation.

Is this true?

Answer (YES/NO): NO